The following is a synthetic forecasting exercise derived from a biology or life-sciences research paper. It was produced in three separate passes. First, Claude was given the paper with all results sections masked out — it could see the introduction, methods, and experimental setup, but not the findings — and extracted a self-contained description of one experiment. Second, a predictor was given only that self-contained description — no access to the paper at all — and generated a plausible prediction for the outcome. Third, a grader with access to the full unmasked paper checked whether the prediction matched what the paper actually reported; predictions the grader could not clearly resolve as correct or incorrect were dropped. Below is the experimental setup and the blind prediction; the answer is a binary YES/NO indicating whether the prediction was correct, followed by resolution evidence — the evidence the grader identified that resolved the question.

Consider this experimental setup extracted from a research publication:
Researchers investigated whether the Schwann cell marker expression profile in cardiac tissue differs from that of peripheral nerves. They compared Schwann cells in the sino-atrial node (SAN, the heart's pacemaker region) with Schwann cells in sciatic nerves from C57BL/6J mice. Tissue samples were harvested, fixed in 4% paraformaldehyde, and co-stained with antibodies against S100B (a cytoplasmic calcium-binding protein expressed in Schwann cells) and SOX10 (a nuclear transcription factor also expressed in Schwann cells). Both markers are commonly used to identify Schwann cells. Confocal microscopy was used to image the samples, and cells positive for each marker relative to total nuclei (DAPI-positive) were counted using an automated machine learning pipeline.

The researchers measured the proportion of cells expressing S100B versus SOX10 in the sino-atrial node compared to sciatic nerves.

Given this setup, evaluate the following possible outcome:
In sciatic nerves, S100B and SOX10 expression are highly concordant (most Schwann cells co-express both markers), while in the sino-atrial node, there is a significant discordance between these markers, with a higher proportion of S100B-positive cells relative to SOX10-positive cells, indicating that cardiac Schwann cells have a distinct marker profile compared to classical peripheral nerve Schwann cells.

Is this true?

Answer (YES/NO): YES